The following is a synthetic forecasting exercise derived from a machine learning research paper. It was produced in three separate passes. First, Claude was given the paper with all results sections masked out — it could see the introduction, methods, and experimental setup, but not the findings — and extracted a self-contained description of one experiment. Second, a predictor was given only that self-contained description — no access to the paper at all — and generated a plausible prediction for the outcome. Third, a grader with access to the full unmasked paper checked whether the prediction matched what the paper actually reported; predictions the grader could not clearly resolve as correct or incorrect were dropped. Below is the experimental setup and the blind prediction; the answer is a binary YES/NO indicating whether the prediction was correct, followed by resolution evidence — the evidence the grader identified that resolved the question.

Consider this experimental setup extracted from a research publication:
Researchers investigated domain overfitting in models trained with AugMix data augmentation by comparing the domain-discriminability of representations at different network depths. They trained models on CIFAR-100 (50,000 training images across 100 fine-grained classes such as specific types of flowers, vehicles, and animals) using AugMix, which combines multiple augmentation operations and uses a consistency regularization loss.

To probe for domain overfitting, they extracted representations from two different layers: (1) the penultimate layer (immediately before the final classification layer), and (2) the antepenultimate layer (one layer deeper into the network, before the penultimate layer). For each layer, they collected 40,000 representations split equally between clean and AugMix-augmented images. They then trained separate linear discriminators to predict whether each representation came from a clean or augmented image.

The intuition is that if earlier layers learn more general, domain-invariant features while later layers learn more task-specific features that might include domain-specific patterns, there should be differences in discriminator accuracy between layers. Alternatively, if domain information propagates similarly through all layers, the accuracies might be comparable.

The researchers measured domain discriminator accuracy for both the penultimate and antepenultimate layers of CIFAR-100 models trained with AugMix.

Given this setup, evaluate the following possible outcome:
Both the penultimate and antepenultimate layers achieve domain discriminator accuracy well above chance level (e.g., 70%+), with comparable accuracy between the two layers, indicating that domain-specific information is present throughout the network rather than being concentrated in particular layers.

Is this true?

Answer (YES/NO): NO